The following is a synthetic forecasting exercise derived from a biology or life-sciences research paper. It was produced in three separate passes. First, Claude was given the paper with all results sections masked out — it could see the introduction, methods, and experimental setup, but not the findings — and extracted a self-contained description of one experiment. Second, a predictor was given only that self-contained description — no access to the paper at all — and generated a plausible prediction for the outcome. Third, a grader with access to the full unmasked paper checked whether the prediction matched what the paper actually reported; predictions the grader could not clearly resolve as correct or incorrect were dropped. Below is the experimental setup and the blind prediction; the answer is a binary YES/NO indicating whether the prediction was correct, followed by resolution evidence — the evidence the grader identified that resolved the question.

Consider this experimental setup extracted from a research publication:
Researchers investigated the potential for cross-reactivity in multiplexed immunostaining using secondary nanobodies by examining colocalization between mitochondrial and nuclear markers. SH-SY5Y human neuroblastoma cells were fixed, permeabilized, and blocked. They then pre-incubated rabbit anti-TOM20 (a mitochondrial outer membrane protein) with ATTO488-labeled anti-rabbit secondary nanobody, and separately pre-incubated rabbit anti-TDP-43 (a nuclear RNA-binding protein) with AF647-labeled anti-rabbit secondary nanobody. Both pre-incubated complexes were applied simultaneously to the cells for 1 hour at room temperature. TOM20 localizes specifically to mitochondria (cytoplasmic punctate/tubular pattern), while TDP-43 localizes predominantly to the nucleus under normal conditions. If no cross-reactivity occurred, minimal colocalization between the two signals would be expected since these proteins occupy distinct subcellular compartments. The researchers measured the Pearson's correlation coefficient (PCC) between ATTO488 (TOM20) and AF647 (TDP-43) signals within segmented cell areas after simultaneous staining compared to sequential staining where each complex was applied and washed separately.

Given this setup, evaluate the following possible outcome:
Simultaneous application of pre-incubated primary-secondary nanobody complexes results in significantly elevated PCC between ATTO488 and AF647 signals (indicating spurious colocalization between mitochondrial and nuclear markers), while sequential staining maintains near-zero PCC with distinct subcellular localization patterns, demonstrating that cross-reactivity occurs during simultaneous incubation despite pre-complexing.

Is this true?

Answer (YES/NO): NO